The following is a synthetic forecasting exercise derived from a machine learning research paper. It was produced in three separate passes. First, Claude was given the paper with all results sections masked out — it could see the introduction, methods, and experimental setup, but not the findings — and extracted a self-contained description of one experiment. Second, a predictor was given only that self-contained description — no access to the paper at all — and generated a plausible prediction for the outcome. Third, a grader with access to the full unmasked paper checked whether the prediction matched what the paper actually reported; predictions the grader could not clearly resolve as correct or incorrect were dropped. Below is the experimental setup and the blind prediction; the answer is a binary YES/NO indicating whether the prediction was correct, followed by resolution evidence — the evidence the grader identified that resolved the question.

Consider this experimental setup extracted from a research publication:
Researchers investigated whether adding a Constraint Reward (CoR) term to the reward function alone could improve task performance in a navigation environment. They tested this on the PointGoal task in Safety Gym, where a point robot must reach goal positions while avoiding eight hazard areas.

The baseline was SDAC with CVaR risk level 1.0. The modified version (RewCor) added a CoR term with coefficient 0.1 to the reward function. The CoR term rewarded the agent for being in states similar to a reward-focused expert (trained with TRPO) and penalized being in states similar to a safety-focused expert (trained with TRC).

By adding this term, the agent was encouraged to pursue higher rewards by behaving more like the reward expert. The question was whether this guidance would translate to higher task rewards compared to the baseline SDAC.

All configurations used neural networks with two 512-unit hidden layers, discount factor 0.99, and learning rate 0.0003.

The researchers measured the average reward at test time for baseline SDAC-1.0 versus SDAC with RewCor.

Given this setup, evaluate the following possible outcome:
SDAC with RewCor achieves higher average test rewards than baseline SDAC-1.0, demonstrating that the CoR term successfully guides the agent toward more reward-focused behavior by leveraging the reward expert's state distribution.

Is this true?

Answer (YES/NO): YES